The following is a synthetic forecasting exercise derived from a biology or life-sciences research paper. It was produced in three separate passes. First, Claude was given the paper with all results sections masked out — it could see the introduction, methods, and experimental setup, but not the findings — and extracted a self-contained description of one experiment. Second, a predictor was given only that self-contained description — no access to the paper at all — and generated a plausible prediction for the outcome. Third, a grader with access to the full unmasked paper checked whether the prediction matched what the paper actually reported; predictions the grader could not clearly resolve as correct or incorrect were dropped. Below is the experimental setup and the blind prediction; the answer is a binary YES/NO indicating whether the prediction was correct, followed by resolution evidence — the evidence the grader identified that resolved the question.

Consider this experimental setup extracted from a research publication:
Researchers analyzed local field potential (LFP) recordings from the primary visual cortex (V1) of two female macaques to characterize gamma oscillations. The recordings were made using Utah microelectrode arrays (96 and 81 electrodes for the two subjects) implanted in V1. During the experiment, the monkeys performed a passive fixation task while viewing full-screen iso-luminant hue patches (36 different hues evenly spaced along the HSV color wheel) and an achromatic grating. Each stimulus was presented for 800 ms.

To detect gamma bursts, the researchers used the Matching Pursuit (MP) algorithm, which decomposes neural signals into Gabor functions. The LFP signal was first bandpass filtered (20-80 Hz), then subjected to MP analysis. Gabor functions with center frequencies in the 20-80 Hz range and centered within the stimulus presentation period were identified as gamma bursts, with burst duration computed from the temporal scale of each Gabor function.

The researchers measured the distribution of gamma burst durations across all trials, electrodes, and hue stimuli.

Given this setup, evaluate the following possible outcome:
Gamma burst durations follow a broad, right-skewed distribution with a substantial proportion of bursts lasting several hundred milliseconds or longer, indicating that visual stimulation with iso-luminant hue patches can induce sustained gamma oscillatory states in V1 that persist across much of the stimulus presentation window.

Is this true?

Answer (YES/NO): NO